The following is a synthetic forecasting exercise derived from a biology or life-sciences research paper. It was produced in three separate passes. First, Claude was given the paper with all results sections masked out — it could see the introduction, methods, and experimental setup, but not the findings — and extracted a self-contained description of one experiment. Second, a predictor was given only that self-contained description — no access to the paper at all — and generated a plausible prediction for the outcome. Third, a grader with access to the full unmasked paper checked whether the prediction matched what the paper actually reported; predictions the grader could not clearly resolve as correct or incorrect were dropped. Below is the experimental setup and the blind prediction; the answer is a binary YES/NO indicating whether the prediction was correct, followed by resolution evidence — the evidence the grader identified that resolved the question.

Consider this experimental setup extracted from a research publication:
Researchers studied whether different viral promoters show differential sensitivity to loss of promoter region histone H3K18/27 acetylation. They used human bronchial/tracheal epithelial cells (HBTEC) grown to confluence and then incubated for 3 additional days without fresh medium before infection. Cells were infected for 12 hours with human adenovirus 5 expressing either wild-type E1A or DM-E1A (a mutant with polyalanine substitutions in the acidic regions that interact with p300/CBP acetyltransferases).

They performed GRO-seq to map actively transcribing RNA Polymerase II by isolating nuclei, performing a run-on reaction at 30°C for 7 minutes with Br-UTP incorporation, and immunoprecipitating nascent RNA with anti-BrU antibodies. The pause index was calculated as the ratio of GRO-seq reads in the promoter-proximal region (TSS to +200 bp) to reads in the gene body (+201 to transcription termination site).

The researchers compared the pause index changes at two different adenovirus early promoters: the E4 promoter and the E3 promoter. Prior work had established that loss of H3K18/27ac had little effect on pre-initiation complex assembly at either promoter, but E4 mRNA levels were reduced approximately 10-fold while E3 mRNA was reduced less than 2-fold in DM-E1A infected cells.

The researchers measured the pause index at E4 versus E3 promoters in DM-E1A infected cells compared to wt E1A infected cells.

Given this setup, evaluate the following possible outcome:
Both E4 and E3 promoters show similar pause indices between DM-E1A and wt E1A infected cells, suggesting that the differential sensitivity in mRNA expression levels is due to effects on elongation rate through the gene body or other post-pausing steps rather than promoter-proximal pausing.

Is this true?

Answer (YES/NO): NO